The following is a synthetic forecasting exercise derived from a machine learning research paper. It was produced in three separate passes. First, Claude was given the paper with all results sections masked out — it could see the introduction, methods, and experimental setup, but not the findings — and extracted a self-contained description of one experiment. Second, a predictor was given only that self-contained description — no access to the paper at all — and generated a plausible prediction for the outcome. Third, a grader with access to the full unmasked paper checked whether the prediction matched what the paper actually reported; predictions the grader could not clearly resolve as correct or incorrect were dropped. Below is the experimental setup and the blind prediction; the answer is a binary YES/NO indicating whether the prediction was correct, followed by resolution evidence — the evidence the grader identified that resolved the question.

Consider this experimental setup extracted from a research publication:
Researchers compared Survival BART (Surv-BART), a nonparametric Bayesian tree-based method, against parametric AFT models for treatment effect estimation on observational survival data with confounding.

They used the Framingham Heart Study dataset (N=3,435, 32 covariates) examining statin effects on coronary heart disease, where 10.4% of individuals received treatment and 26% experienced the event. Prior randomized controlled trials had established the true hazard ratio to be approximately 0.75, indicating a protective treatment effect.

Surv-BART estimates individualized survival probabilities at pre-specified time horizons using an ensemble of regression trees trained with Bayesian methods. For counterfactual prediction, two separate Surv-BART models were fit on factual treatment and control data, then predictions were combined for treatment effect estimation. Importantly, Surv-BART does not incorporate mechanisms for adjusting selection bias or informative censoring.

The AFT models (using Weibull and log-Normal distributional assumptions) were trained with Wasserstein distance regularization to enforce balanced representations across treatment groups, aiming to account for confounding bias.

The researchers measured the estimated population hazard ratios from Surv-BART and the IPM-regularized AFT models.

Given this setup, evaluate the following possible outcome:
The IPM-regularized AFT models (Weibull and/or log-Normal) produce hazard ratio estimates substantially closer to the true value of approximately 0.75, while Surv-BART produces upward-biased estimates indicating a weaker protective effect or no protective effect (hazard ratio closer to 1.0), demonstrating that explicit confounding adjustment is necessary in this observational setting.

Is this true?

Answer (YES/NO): NO